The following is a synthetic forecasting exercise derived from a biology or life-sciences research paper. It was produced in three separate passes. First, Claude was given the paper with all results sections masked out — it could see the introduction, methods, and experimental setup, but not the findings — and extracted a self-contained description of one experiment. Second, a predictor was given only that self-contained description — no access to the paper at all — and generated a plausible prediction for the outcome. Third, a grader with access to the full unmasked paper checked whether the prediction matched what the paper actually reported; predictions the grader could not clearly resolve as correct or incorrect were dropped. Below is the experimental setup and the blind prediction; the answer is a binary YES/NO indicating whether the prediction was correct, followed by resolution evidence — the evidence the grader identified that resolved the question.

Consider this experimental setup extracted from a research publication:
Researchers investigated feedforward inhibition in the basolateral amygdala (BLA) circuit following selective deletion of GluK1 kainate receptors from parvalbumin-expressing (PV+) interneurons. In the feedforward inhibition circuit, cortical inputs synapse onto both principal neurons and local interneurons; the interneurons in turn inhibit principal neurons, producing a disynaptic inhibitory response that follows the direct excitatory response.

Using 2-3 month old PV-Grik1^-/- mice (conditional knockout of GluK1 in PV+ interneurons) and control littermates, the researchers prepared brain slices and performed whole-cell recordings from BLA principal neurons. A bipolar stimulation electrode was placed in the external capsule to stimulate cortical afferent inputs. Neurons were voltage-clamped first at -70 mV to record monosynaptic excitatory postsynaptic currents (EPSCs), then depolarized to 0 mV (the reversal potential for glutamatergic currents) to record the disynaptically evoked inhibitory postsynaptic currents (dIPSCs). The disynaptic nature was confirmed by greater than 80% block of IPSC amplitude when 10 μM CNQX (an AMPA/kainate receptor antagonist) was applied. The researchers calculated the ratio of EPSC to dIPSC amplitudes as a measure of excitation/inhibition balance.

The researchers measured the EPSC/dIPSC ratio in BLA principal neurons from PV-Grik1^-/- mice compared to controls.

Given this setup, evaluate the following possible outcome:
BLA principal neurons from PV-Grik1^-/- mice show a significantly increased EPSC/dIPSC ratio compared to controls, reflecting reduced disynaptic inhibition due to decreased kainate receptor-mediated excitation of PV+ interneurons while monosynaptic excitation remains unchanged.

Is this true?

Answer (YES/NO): NO